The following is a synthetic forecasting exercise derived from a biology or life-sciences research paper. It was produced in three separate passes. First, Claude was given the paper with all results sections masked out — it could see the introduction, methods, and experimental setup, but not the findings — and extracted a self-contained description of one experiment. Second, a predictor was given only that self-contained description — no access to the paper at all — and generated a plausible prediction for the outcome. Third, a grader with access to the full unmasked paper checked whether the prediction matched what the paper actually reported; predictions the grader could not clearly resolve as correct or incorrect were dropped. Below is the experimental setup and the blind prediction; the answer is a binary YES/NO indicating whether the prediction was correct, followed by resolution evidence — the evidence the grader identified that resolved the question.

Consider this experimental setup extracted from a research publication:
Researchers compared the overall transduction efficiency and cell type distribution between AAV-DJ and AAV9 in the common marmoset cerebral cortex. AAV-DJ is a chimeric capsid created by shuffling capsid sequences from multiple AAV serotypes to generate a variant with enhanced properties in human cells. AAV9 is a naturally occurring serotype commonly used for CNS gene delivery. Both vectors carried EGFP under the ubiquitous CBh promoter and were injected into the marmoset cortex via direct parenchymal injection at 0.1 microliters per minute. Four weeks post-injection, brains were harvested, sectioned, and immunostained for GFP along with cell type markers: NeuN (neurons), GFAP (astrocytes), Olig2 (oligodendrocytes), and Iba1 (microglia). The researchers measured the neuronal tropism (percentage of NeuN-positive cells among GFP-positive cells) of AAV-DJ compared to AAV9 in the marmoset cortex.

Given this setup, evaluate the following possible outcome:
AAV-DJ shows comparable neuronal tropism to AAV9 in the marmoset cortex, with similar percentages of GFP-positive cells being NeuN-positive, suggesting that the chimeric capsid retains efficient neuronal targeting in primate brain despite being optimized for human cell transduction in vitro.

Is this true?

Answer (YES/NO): YES